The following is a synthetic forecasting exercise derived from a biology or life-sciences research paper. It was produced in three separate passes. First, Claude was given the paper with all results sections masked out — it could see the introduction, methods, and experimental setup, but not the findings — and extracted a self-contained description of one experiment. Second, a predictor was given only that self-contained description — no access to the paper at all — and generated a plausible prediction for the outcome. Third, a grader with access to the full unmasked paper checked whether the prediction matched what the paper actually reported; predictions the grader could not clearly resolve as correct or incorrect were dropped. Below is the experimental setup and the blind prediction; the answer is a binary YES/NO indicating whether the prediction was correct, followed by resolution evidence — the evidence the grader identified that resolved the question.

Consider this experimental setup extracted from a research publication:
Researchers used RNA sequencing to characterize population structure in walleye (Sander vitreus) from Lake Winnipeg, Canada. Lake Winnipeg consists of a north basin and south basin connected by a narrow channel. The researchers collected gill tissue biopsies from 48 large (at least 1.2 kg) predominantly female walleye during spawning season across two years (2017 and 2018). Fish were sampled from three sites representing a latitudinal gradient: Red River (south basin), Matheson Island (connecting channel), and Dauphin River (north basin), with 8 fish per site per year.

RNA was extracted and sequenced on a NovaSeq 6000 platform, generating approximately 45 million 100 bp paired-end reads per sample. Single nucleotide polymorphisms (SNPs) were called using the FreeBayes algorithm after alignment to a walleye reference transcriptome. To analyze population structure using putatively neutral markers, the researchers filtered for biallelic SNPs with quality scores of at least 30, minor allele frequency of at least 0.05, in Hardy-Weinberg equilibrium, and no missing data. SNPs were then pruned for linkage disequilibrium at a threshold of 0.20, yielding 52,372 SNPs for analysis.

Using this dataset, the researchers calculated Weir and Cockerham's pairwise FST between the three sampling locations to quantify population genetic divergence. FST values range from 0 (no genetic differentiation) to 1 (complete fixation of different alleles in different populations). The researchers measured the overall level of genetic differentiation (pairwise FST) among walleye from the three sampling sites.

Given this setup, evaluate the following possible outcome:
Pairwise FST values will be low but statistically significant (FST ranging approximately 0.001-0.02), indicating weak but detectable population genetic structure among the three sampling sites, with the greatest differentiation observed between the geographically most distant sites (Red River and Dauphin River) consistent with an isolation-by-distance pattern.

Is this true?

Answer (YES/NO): YES